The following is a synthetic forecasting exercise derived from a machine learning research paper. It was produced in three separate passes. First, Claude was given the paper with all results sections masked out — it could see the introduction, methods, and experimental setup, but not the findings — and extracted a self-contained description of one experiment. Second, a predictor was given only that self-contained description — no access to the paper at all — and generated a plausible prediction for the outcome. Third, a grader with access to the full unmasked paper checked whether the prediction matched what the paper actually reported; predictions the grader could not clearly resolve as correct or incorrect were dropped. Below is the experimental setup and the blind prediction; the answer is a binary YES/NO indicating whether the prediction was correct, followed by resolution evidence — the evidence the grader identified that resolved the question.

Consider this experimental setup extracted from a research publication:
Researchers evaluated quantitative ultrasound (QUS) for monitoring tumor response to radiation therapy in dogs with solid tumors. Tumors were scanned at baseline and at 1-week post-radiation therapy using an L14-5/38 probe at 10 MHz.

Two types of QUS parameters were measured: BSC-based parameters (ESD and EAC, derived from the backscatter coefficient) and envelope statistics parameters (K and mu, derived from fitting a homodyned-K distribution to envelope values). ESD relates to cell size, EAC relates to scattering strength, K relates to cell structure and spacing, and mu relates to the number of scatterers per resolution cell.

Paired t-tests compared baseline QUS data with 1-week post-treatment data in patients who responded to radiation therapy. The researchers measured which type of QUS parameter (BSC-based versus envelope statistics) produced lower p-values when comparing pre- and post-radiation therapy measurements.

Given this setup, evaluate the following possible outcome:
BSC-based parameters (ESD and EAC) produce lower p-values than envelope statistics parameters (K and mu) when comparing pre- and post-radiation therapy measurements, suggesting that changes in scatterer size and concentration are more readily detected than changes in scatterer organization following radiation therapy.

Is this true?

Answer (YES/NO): NO